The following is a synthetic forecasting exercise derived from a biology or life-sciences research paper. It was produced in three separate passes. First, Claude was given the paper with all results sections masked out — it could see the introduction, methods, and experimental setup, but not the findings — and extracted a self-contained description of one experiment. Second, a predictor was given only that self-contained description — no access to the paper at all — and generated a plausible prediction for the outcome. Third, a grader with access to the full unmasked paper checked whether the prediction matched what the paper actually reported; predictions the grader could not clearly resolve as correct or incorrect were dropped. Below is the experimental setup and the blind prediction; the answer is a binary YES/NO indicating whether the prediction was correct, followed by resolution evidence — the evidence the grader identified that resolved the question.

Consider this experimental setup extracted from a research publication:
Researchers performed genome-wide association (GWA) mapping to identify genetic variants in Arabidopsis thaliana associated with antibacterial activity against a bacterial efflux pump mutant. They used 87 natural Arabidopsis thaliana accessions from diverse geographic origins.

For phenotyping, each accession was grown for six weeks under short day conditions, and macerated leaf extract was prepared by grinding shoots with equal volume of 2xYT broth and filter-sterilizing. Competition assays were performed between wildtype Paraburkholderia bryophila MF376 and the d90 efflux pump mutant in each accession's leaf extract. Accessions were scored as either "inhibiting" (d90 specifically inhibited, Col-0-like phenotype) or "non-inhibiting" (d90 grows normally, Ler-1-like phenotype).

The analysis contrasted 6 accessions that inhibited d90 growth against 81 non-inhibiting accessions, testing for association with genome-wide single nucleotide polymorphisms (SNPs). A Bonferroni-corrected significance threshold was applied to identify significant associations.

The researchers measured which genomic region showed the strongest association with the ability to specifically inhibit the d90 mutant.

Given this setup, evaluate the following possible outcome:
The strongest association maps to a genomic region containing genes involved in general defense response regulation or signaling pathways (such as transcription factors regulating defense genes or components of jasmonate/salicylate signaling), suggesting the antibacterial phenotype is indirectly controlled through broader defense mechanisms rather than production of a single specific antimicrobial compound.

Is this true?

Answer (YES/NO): NO